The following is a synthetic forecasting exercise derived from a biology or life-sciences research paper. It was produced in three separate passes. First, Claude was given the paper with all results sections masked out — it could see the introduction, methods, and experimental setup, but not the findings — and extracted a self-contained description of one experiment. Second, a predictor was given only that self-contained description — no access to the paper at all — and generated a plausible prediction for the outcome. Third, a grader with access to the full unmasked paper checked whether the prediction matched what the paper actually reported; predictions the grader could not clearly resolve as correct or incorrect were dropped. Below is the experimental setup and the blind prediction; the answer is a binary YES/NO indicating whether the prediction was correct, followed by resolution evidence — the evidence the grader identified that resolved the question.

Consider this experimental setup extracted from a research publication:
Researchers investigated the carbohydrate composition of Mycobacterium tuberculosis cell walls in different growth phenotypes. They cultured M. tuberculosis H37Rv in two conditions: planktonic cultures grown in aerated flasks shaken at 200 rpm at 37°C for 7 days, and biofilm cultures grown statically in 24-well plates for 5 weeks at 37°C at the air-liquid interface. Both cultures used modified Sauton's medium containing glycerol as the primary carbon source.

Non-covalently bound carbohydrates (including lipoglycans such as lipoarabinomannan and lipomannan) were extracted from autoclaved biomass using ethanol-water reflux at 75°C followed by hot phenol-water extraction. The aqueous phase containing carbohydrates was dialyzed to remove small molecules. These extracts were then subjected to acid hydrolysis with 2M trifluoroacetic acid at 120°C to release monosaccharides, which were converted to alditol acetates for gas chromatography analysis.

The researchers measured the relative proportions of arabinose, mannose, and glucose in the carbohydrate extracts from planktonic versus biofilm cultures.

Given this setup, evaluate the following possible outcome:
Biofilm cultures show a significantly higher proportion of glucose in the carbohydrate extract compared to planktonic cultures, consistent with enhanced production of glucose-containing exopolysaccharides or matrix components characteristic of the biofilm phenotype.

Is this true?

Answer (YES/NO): NO